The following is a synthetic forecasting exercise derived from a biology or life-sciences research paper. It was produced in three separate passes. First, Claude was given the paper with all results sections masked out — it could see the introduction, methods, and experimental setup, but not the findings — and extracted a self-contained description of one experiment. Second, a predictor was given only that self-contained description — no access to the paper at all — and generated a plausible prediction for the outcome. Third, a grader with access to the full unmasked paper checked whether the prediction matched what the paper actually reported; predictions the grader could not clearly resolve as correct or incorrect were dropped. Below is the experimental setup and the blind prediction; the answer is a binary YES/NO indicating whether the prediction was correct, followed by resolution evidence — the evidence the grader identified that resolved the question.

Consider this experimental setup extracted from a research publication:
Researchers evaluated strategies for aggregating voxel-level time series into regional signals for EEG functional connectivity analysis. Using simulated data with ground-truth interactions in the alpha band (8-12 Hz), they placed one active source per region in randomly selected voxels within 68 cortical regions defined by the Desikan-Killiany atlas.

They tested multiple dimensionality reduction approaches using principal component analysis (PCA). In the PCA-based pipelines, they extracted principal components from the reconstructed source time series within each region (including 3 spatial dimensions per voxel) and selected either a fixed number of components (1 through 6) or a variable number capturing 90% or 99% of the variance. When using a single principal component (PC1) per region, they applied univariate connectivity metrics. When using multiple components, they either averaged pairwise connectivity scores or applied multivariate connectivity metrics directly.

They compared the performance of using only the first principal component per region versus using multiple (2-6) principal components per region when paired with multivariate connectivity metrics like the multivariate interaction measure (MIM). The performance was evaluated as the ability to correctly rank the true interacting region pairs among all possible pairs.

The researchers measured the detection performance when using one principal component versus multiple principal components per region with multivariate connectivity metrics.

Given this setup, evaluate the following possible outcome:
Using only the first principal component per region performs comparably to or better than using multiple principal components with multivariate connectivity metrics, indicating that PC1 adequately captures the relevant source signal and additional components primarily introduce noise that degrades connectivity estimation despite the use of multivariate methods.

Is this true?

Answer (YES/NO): NO